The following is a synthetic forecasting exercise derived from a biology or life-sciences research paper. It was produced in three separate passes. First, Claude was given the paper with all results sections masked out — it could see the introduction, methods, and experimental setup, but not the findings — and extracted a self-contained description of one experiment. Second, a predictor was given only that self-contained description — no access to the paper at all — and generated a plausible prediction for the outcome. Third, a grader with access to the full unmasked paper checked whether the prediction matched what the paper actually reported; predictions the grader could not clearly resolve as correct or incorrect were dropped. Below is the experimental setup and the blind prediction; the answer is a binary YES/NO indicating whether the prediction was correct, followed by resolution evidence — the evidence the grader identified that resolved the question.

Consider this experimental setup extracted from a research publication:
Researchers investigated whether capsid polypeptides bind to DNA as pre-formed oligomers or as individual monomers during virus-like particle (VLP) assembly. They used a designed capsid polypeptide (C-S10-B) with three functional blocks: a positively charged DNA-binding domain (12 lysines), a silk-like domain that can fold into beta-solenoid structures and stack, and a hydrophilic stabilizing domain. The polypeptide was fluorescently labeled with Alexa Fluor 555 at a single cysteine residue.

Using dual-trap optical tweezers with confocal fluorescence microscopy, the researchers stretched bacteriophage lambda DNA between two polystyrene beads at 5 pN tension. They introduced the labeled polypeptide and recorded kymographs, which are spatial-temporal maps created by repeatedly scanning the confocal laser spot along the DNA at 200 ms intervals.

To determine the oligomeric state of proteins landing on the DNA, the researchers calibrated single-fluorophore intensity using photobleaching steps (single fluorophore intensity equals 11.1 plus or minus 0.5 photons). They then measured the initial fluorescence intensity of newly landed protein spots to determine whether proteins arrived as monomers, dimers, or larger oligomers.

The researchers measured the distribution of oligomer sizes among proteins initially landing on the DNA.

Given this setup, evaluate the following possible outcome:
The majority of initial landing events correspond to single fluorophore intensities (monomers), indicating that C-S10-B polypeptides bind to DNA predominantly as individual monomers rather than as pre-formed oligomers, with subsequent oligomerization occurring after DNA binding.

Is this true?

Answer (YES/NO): NO